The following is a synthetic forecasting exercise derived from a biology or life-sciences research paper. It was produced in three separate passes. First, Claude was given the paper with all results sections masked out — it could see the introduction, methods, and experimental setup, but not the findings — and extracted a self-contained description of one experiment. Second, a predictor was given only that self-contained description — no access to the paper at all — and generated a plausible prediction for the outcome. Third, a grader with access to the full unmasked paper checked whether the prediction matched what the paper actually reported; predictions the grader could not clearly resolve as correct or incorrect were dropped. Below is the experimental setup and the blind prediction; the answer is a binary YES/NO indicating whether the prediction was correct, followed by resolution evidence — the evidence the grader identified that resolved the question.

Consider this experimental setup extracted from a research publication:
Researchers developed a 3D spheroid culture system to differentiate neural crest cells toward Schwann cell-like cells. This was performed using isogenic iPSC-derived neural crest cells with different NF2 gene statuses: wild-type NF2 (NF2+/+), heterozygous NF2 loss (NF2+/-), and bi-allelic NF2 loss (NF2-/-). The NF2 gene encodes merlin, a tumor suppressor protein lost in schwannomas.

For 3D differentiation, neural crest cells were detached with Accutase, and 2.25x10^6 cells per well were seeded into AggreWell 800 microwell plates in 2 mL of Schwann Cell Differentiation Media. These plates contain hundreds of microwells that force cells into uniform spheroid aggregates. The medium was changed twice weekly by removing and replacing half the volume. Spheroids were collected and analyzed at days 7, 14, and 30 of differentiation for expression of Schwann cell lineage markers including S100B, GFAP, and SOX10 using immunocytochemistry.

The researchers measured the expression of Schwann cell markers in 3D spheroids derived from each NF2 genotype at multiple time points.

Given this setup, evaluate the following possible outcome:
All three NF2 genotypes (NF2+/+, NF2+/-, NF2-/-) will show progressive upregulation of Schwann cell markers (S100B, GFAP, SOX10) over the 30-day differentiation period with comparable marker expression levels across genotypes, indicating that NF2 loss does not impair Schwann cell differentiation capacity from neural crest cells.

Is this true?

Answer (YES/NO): NO